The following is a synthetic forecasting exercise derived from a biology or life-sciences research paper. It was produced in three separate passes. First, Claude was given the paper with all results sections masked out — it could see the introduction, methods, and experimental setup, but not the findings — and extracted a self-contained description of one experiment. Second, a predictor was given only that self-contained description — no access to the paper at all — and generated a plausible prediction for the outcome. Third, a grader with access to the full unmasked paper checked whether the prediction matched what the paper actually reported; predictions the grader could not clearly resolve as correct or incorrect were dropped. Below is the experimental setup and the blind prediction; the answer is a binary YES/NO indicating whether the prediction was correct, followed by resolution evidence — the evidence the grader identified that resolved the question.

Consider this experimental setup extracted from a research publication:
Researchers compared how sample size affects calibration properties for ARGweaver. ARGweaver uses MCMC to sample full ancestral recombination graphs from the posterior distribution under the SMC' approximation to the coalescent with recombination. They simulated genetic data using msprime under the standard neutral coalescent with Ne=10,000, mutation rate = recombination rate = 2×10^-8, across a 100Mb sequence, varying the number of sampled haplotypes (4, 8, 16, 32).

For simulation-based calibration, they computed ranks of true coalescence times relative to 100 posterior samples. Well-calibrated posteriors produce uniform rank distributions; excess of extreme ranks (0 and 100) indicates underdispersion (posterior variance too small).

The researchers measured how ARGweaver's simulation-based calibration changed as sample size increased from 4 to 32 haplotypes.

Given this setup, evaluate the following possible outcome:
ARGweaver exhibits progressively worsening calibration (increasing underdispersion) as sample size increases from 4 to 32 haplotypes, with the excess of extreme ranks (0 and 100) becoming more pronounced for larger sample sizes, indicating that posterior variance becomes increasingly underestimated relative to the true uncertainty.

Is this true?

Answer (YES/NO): YES